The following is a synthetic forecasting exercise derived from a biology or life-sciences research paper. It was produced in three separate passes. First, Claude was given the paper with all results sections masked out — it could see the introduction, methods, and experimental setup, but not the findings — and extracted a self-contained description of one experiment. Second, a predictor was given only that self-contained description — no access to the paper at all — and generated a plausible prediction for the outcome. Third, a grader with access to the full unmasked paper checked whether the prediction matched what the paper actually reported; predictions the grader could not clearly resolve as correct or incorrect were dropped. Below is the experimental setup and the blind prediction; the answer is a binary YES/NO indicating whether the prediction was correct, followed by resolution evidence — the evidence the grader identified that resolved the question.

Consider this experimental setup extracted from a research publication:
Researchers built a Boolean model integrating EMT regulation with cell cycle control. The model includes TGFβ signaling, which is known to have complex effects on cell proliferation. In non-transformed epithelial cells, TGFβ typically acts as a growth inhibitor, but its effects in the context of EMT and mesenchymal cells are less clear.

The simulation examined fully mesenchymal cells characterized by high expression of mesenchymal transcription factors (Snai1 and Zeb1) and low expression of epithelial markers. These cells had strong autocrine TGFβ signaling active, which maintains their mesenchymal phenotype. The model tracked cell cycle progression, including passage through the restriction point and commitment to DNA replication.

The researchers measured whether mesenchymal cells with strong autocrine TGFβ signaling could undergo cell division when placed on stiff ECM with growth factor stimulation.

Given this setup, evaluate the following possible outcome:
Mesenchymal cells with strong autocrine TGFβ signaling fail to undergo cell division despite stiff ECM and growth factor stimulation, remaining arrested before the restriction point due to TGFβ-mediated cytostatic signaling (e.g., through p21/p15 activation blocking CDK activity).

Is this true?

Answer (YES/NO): YES